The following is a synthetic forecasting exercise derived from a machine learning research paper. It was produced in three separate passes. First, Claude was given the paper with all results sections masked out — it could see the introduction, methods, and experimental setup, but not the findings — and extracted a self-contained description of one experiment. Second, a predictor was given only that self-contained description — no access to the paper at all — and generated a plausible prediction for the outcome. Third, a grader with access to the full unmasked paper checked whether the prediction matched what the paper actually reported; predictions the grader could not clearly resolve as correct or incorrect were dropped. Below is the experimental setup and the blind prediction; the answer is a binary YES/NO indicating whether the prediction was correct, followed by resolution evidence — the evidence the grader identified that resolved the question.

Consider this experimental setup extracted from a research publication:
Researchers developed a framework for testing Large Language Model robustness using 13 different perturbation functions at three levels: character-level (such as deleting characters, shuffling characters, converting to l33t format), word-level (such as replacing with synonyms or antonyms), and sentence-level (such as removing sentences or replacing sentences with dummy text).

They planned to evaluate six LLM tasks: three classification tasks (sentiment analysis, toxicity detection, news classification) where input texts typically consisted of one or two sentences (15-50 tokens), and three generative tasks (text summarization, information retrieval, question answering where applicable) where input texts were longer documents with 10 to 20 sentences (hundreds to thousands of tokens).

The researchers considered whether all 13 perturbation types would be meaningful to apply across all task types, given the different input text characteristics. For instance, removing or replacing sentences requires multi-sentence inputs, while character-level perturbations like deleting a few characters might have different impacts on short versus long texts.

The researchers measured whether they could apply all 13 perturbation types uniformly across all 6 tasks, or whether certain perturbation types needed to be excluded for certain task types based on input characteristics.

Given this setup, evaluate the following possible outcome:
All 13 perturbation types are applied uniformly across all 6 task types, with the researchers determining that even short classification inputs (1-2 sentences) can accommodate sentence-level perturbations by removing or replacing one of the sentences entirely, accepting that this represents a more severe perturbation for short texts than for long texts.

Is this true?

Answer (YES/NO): NO